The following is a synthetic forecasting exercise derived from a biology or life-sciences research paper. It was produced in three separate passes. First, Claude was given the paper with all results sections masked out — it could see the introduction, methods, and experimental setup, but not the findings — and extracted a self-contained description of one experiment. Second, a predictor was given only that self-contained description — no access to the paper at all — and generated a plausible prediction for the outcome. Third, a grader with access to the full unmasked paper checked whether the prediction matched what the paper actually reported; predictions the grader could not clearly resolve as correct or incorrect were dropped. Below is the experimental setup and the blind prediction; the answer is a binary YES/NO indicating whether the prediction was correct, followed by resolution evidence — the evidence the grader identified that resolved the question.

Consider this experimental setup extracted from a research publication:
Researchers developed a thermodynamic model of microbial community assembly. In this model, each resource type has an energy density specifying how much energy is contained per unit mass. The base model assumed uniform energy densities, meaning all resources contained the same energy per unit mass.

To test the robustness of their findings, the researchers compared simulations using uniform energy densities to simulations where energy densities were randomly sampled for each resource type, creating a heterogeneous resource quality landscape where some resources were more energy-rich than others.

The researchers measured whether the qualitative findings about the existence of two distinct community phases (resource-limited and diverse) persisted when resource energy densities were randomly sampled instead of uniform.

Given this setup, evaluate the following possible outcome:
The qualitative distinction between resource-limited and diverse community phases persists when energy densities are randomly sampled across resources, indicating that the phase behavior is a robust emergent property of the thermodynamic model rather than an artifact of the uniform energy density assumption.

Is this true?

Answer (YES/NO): YES